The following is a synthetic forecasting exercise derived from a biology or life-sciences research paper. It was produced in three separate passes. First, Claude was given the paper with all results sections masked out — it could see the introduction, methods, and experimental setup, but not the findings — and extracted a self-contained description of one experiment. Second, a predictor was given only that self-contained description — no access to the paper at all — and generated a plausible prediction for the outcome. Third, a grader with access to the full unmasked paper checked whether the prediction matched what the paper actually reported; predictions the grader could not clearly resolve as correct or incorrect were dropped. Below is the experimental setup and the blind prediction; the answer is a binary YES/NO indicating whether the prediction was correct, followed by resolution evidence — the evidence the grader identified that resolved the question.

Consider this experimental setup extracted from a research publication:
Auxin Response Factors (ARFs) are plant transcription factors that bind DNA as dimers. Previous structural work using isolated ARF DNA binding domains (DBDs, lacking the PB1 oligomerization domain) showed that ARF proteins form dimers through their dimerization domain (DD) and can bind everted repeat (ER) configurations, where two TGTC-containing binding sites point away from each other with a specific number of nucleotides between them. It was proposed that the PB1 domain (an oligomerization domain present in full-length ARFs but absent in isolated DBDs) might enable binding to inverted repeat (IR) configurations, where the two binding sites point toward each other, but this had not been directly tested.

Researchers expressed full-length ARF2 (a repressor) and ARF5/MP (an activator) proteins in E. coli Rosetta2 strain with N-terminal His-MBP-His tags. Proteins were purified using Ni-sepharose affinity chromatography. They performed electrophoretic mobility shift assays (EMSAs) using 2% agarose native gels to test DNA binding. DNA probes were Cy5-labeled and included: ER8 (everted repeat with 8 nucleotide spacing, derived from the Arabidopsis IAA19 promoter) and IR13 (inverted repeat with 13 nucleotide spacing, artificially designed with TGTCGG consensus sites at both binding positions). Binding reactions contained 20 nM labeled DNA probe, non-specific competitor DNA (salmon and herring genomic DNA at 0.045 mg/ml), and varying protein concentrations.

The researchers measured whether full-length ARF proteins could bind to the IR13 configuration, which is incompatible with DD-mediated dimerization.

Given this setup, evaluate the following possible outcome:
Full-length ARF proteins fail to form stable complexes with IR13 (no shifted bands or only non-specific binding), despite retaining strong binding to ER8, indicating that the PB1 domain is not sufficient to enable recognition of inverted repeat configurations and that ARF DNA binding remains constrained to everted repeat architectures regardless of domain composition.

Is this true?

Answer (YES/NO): NO